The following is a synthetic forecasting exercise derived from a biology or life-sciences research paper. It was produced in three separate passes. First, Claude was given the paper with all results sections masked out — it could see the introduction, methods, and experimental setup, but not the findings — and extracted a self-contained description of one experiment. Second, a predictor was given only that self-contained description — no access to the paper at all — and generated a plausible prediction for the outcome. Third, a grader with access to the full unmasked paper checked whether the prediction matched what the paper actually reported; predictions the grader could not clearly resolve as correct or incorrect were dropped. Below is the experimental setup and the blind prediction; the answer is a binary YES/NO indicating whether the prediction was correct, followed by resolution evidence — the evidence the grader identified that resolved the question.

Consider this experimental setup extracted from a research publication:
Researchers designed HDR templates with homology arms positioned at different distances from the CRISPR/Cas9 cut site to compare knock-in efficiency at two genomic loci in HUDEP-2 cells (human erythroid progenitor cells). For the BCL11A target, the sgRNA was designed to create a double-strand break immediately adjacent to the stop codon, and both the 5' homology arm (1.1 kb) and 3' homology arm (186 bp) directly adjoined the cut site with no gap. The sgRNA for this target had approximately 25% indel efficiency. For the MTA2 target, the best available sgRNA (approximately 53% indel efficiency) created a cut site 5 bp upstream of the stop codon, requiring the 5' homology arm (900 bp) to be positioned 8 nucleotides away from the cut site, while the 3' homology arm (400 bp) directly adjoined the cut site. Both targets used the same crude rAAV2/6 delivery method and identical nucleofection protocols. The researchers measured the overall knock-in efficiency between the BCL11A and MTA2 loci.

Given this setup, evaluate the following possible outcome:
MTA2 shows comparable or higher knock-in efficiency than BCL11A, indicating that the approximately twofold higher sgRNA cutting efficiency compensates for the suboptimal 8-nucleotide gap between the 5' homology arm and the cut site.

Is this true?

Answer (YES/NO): NO